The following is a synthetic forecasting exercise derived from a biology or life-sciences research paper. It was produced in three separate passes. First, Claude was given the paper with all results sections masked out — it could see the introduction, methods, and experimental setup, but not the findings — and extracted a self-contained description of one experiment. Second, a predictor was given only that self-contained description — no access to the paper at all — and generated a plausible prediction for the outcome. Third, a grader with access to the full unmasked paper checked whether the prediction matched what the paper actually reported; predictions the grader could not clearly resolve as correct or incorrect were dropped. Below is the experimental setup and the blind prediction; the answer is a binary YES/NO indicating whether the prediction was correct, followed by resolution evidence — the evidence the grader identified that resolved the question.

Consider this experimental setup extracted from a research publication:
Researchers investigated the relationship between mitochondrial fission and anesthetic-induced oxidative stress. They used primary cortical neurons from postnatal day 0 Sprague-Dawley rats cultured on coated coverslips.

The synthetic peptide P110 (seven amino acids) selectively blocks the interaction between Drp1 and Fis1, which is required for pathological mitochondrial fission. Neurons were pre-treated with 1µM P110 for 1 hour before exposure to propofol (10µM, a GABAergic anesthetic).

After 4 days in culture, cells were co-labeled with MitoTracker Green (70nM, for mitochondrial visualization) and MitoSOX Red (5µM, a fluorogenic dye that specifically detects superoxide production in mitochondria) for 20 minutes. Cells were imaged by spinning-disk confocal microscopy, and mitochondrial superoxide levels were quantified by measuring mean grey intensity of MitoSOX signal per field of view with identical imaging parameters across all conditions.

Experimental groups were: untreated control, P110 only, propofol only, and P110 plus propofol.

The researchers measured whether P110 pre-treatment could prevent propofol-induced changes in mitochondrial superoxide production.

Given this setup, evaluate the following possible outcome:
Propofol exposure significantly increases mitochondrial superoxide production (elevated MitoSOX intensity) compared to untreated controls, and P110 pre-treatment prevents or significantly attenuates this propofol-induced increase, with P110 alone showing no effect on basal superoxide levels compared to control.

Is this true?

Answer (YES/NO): NO